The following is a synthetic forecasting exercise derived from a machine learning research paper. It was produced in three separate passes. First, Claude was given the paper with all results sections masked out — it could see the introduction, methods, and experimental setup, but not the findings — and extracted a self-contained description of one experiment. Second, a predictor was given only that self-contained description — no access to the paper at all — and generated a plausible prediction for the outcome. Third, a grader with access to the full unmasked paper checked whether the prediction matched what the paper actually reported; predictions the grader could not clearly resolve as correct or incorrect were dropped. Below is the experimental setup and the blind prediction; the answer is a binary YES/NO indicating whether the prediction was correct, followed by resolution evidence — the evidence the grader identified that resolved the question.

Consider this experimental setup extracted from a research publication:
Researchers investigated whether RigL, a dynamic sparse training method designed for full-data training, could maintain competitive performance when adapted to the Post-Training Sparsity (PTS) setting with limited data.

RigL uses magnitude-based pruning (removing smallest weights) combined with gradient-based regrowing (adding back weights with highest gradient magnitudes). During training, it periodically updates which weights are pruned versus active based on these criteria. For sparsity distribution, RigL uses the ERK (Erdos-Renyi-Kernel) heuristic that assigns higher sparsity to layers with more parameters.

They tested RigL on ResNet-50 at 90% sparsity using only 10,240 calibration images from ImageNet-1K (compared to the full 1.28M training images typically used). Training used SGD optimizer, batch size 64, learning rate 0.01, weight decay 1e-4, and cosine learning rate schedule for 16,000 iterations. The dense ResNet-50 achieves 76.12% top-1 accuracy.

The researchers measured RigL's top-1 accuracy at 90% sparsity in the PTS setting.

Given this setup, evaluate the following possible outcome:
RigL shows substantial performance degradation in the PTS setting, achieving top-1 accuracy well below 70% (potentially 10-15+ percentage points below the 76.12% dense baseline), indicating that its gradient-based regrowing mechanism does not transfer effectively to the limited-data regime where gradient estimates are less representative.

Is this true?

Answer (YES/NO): YES